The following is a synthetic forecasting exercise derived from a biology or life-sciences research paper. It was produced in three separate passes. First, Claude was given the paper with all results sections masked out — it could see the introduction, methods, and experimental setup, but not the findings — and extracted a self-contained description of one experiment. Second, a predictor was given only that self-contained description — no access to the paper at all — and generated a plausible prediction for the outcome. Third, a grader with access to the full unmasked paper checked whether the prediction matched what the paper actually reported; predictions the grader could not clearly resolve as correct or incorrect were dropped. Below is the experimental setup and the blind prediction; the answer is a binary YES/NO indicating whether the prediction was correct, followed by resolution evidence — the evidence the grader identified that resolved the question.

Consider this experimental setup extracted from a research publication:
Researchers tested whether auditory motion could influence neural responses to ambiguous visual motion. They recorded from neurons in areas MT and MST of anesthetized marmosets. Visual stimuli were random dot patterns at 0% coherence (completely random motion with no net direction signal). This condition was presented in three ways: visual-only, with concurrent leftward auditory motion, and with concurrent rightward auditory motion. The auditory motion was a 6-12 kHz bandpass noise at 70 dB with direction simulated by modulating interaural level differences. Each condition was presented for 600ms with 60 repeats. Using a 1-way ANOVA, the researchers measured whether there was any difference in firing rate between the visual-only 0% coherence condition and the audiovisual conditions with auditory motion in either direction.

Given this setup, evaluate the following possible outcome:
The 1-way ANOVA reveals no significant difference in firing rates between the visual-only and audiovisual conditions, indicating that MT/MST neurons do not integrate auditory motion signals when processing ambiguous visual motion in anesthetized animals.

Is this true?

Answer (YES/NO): YES